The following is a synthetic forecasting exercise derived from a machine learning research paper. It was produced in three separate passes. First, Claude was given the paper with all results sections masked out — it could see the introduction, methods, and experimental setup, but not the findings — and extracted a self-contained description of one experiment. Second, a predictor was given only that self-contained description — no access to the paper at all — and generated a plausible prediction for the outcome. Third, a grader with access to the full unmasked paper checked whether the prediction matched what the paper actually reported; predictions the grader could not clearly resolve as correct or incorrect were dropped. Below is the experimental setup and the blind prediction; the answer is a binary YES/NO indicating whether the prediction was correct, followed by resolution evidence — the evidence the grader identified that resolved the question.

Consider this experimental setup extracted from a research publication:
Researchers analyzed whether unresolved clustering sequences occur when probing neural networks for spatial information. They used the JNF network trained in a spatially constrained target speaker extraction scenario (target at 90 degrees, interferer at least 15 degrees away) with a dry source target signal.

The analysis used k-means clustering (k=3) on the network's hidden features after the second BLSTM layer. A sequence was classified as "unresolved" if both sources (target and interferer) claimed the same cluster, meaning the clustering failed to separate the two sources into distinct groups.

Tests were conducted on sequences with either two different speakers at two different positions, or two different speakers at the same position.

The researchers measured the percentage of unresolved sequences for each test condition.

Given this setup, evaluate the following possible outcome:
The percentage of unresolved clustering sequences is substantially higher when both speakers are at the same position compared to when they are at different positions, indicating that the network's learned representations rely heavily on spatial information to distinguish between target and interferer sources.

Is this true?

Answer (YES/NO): NO